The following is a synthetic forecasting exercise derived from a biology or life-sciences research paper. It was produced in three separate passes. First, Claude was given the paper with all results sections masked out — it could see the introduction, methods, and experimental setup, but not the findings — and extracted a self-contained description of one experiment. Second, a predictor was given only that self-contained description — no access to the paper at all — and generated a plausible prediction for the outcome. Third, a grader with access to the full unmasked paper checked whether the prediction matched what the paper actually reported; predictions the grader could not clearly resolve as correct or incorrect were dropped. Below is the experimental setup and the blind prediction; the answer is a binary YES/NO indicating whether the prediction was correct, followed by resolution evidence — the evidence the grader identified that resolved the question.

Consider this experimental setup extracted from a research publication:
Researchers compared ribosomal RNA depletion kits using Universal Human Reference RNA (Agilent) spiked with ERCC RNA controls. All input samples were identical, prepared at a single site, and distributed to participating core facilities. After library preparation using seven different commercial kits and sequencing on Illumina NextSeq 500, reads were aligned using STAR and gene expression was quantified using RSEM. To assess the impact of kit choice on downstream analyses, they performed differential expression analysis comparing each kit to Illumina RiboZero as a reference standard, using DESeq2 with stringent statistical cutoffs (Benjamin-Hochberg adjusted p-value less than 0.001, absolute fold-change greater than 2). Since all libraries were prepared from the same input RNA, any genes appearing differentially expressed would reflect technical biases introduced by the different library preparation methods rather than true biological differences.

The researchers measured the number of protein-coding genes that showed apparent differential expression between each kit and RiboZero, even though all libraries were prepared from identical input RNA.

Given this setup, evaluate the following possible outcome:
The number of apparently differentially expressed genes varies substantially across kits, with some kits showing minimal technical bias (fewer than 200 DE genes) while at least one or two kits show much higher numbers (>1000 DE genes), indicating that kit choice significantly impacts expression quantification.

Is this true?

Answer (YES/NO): NO